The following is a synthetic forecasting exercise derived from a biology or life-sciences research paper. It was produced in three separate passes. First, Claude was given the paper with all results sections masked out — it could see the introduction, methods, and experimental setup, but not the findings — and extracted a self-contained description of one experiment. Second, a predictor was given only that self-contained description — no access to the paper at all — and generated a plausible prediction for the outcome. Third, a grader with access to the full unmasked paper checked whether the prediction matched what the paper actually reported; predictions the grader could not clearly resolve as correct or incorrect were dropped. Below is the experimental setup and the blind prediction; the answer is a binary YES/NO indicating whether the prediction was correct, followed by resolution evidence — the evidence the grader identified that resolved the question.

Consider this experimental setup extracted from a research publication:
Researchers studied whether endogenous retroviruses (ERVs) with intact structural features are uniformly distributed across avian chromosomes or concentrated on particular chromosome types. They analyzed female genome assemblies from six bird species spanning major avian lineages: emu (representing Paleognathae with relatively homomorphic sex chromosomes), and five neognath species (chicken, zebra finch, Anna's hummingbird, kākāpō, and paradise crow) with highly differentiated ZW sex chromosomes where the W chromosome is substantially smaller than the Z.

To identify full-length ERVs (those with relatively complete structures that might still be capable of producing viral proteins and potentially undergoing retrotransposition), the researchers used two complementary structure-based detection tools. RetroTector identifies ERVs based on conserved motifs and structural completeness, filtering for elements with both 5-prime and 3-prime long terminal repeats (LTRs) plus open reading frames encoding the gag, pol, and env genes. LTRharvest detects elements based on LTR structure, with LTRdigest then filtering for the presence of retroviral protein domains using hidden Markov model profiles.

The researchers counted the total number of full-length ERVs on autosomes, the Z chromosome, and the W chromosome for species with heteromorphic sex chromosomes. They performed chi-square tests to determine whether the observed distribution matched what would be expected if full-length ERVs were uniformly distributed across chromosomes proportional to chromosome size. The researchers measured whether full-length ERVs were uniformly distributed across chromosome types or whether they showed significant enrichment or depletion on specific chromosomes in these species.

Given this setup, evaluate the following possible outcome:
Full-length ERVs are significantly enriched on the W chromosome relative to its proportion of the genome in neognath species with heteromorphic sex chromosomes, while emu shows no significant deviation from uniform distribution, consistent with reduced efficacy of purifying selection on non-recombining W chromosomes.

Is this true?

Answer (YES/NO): NO